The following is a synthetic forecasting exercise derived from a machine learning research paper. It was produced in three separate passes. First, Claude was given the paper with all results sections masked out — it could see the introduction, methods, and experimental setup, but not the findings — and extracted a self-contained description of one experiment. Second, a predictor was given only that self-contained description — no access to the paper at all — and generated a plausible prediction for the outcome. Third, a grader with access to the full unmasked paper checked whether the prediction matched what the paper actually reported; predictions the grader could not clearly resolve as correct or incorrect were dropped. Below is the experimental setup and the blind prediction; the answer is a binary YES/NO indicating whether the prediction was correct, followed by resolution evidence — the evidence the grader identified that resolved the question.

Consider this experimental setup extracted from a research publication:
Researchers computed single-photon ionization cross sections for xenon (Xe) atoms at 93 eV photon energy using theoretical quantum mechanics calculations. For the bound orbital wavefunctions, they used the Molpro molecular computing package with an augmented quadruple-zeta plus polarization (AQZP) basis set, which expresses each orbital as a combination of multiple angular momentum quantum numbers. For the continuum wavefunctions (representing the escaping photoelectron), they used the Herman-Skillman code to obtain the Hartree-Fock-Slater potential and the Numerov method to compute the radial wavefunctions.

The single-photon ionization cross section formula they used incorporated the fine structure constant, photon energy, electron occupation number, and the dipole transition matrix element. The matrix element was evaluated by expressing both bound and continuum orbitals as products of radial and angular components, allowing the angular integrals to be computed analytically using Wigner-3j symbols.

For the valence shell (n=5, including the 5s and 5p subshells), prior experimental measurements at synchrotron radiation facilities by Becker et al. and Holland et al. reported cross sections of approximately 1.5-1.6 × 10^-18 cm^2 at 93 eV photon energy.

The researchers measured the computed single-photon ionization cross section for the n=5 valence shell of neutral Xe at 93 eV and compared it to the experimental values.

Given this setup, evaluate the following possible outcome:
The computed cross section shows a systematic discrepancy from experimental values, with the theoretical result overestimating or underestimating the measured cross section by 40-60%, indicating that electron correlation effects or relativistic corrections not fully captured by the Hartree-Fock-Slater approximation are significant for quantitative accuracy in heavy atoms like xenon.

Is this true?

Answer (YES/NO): NO